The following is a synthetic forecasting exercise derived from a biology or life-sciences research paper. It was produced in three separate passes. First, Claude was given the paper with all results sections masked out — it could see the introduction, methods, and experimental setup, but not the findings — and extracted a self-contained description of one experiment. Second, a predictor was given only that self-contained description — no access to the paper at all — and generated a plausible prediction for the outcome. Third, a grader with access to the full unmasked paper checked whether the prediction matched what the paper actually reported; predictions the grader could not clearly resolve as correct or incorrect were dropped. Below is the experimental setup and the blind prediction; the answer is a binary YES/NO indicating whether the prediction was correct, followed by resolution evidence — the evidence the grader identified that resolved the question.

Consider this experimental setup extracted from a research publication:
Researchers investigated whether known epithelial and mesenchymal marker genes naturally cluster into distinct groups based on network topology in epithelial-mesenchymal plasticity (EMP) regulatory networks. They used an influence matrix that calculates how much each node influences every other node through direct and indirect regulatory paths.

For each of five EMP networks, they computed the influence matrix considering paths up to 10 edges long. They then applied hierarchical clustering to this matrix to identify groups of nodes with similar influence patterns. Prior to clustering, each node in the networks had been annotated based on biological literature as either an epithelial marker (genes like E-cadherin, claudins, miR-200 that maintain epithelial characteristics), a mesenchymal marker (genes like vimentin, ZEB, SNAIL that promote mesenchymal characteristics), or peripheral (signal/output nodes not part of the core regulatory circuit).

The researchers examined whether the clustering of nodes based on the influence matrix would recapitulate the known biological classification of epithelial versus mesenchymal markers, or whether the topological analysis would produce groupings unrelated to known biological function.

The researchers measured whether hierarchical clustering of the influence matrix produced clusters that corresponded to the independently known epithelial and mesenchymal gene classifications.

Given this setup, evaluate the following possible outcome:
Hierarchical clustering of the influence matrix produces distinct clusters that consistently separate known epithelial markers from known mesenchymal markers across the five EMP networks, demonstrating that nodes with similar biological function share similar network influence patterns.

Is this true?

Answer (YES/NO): YES